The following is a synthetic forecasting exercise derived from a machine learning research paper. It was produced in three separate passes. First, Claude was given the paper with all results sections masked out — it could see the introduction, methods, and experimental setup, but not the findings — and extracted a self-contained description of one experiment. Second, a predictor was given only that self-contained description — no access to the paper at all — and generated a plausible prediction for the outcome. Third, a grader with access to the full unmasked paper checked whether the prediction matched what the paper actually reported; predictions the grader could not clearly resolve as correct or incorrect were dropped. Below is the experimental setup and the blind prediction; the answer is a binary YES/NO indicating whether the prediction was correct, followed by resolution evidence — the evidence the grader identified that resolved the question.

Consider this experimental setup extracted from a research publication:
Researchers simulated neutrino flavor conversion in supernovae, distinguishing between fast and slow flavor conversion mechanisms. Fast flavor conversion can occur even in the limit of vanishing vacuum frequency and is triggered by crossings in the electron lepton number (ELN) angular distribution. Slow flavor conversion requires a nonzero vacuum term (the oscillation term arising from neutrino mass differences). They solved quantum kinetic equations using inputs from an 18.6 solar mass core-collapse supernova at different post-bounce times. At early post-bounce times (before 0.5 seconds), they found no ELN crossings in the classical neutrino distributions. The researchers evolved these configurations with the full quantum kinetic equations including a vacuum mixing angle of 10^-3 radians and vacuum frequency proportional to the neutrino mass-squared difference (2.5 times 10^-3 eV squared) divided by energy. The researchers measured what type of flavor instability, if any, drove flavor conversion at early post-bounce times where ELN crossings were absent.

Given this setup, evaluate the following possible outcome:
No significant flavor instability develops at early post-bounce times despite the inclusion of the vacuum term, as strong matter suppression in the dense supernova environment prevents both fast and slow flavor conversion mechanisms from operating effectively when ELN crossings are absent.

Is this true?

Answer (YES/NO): NO